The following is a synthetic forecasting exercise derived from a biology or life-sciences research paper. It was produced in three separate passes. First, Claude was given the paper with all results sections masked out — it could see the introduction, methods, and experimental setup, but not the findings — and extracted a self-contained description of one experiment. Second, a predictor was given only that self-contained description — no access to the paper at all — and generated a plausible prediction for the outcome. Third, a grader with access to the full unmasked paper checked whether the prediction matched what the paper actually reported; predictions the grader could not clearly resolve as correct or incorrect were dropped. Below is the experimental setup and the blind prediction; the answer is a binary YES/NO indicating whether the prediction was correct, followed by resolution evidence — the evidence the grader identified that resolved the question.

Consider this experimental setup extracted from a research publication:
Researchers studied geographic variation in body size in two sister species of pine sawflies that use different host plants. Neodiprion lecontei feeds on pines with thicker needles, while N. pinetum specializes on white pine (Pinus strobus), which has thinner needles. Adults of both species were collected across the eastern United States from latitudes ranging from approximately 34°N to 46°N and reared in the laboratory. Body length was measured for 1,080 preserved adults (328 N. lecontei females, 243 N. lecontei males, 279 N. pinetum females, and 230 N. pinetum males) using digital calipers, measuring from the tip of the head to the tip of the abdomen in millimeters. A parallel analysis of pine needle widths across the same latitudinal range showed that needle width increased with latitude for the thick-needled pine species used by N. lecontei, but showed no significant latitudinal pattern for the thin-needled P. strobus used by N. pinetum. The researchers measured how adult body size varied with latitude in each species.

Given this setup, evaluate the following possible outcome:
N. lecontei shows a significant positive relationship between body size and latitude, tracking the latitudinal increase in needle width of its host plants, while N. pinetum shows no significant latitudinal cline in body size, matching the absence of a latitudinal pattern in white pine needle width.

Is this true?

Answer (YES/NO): NO